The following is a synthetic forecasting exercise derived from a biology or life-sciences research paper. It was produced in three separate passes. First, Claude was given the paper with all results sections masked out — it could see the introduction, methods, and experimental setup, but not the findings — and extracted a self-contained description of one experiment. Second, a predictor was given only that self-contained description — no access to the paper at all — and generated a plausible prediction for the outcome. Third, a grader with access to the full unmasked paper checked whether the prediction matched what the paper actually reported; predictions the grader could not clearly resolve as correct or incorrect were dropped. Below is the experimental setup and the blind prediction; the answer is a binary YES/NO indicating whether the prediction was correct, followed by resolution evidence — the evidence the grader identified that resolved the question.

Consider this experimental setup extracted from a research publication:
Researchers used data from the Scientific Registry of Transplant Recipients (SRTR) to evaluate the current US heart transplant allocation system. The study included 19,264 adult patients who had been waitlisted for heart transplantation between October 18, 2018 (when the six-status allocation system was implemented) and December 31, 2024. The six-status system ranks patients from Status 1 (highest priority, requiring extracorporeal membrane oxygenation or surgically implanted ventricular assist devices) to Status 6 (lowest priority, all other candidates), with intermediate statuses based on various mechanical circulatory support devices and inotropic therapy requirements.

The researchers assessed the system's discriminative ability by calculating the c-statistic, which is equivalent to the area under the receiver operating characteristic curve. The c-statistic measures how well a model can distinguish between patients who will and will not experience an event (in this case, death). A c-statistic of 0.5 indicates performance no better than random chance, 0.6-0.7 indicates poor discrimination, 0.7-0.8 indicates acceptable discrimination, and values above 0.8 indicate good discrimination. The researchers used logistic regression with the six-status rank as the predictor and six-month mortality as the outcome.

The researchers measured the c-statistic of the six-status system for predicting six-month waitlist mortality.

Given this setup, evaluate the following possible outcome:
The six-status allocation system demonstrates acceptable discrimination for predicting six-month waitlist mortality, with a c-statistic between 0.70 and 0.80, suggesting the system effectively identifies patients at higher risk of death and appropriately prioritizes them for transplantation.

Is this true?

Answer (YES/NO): NO